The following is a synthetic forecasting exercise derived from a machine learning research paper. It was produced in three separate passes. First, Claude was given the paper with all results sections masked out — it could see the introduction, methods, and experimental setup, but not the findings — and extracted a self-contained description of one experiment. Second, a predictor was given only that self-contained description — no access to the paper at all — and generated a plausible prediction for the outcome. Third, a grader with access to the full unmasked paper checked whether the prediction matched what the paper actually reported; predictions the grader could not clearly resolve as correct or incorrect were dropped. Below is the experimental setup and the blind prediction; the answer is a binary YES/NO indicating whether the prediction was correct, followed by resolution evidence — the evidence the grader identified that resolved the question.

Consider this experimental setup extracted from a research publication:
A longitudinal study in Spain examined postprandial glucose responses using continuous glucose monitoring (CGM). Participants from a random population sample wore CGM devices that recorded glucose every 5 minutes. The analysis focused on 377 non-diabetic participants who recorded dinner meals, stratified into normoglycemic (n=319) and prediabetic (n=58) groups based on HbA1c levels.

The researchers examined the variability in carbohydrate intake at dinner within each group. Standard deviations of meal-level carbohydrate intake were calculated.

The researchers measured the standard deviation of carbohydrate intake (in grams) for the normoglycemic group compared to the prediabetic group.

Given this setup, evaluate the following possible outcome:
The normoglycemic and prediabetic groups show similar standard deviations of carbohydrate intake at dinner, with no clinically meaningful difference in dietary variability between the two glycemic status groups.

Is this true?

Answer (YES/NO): YES